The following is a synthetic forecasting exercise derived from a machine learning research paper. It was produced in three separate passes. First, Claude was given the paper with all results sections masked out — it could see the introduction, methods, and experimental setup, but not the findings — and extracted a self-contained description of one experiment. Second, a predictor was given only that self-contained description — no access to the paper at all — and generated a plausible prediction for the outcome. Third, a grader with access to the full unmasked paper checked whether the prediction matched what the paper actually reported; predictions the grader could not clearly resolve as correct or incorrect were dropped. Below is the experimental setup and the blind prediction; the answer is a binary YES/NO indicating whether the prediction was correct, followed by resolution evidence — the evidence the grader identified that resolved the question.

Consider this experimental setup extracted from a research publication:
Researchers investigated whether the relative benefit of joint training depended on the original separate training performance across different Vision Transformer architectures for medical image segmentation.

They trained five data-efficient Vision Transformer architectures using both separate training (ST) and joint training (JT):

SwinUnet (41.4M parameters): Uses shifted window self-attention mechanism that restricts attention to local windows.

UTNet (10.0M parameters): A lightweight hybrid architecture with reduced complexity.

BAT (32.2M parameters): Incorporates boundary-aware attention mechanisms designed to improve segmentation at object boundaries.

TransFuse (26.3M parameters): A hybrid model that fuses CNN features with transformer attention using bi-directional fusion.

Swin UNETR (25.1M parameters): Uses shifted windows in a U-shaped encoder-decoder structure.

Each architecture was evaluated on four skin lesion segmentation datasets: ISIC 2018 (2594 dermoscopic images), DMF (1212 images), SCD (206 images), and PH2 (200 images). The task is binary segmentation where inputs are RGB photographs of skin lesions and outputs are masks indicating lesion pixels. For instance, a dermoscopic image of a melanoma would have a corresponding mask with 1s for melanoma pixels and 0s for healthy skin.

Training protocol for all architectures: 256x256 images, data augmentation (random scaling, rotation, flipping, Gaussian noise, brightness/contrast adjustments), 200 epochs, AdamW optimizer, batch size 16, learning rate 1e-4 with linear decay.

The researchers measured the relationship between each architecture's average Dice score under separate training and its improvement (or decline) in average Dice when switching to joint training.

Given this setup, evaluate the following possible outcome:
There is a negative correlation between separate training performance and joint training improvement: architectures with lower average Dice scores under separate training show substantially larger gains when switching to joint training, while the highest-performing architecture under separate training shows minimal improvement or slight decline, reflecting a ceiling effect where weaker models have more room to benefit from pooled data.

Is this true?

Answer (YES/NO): YES